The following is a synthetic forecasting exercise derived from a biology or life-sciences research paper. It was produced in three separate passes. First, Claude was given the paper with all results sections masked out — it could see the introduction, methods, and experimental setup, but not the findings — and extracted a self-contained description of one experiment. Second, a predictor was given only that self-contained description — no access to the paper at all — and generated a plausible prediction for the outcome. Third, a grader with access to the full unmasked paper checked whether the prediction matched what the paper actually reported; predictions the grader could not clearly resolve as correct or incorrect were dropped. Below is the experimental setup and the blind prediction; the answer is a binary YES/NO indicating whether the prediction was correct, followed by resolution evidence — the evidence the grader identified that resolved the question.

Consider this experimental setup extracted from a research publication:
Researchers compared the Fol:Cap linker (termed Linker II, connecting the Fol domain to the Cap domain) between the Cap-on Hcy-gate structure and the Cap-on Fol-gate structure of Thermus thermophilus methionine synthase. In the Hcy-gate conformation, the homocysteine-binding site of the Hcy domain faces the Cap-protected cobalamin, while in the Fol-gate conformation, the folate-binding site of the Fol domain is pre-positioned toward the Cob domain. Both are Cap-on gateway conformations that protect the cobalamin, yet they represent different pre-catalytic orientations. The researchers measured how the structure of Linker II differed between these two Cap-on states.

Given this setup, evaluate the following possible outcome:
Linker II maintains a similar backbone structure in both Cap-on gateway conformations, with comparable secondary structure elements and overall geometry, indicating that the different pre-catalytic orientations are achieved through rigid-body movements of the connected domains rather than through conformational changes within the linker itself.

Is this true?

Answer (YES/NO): NO